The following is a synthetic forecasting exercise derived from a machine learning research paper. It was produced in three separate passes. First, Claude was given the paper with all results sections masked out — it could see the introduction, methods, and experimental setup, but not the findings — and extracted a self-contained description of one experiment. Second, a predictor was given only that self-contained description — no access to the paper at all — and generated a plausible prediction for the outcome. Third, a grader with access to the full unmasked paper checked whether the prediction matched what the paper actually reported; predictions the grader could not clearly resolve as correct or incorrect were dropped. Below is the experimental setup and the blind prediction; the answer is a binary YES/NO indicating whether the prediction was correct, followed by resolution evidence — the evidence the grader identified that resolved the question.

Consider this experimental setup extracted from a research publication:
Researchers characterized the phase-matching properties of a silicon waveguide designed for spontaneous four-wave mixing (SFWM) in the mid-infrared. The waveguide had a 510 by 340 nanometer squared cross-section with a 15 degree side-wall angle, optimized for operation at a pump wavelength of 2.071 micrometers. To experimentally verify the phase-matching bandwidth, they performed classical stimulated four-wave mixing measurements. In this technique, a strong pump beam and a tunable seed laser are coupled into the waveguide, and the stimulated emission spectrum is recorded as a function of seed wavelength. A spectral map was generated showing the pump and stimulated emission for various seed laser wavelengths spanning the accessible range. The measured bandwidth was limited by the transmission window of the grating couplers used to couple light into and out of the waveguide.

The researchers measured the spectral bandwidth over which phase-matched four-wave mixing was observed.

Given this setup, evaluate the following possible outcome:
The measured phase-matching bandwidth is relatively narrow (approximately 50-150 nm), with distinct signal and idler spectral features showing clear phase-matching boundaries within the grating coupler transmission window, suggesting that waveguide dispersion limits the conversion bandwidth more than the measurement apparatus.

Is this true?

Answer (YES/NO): NO